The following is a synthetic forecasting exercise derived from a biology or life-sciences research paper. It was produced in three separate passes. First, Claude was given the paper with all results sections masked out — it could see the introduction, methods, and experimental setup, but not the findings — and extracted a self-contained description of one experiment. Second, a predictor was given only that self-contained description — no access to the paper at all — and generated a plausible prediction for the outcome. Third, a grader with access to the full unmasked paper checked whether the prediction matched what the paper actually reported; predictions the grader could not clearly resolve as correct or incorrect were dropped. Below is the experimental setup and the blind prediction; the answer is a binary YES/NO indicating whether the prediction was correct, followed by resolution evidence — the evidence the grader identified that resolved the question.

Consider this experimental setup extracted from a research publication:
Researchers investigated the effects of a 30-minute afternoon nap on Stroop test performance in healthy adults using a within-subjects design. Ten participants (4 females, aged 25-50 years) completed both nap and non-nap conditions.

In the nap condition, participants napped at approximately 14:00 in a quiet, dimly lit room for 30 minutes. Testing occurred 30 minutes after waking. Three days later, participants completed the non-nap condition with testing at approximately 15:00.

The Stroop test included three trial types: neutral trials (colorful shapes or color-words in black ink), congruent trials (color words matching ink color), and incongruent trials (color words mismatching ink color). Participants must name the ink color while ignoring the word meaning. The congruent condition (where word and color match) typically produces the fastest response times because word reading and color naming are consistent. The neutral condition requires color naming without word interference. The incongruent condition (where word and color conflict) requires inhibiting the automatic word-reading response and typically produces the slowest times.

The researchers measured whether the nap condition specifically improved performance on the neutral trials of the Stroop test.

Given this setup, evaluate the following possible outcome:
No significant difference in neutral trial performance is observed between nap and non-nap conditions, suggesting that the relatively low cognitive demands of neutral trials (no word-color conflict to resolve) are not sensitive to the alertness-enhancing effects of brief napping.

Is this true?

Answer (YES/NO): NO